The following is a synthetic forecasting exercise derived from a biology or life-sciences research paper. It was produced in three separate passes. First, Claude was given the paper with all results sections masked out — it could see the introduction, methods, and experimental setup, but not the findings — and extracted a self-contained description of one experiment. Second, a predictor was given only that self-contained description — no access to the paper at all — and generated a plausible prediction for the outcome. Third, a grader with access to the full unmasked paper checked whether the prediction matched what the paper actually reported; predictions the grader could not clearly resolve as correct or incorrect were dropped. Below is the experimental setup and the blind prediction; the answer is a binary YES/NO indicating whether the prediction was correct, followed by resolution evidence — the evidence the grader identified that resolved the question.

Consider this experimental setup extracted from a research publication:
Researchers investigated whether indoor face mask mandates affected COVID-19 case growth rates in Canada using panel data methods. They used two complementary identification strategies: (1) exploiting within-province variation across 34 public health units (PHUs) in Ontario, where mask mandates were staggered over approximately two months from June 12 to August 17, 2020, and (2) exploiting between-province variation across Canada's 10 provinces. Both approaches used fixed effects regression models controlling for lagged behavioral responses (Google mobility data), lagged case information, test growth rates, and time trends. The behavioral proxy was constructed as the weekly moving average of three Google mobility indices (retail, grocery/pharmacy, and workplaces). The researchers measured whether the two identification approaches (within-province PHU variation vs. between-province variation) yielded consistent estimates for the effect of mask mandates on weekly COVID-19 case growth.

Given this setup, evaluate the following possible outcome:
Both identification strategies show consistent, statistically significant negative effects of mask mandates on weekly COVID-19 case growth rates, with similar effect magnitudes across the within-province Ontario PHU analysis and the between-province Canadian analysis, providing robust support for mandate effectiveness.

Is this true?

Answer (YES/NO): YES